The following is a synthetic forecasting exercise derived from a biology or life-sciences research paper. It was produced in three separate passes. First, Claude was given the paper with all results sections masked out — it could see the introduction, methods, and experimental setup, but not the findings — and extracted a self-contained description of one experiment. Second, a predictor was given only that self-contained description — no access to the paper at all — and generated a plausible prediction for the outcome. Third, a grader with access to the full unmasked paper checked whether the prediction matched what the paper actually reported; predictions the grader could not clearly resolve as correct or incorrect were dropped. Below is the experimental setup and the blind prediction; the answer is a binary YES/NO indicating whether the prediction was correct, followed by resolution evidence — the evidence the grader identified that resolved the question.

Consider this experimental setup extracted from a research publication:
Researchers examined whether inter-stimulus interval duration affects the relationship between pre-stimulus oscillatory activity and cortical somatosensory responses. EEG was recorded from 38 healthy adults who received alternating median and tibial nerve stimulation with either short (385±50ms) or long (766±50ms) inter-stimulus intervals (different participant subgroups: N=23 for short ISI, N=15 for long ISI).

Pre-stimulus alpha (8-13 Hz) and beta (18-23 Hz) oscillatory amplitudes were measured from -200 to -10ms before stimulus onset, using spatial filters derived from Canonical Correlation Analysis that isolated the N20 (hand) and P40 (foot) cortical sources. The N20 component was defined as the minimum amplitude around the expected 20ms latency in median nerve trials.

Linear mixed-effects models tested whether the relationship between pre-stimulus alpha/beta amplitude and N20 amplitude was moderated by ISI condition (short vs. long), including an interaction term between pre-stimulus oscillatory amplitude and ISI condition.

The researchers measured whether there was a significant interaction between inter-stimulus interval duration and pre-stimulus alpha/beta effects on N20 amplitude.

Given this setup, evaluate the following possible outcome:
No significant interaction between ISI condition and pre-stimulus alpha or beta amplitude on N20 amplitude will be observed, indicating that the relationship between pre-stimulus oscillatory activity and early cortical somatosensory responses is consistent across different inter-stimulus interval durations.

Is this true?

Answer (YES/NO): YES